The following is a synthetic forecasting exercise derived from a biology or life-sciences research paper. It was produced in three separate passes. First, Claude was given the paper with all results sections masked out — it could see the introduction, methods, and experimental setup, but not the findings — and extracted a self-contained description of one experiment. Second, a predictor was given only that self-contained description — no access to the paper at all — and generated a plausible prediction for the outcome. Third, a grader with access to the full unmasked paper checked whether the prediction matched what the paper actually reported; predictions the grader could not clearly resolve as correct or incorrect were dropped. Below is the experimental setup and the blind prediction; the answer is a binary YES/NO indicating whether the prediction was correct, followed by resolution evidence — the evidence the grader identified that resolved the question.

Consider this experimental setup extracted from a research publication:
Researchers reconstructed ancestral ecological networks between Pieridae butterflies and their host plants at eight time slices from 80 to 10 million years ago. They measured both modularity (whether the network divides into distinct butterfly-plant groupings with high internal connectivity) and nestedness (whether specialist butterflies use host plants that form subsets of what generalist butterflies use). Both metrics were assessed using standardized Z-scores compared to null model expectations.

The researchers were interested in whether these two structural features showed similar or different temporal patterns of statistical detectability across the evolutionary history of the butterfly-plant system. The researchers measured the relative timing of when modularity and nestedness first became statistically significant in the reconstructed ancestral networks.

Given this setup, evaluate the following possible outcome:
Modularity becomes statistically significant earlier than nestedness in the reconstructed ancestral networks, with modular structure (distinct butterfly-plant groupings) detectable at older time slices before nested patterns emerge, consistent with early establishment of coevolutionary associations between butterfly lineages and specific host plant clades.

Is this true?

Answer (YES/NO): NO